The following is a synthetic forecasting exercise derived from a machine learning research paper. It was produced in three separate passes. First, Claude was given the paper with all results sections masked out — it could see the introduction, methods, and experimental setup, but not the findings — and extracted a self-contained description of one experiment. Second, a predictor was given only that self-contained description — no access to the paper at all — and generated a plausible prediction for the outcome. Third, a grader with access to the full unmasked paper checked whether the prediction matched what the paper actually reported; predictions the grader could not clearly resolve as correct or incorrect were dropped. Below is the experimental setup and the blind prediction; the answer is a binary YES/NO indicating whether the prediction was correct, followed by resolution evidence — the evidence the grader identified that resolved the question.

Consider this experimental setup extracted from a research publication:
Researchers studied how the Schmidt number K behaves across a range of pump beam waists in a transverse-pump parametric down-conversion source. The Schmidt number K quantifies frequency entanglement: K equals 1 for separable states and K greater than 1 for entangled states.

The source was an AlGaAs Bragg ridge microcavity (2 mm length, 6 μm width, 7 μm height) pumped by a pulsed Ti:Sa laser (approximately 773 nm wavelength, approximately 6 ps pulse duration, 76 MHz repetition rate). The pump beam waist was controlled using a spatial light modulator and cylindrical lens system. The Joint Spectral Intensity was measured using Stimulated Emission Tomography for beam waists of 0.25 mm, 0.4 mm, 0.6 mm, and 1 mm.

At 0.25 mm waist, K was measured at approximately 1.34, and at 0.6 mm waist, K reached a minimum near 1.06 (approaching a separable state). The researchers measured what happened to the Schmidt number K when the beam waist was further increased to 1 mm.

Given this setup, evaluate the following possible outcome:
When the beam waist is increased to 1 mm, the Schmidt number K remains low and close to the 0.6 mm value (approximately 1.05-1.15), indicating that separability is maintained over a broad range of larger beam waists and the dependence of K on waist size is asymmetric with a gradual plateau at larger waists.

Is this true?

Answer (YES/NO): NO